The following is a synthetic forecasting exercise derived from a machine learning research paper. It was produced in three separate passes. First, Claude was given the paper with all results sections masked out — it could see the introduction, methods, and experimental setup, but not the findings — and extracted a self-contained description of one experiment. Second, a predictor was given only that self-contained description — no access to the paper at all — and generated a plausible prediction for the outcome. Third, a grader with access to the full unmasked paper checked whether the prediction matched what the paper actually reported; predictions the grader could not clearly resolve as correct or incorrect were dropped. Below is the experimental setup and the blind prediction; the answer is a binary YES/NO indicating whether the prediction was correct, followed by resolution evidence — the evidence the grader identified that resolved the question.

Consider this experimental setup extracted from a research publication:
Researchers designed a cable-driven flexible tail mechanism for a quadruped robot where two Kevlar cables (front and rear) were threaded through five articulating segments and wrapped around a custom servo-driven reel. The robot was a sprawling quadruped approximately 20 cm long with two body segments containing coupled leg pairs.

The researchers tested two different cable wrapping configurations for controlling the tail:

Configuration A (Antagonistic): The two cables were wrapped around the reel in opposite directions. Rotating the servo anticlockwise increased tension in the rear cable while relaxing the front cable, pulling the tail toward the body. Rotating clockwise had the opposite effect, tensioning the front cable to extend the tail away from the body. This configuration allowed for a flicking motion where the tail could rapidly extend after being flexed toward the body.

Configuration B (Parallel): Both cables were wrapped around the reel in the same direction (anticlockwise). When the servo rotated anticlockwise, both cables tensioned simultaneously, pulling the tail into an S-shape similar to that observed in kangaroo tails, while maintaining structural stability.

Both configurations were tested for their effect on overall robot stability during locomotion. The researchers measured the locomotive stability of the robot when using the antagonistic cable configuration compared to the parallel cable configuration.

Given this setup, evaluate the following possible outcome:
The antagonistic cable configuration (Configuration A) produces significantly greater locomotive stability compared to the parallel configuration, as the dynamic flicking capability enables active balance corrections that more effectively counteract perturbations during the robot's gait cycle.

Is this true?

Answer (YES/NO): NO